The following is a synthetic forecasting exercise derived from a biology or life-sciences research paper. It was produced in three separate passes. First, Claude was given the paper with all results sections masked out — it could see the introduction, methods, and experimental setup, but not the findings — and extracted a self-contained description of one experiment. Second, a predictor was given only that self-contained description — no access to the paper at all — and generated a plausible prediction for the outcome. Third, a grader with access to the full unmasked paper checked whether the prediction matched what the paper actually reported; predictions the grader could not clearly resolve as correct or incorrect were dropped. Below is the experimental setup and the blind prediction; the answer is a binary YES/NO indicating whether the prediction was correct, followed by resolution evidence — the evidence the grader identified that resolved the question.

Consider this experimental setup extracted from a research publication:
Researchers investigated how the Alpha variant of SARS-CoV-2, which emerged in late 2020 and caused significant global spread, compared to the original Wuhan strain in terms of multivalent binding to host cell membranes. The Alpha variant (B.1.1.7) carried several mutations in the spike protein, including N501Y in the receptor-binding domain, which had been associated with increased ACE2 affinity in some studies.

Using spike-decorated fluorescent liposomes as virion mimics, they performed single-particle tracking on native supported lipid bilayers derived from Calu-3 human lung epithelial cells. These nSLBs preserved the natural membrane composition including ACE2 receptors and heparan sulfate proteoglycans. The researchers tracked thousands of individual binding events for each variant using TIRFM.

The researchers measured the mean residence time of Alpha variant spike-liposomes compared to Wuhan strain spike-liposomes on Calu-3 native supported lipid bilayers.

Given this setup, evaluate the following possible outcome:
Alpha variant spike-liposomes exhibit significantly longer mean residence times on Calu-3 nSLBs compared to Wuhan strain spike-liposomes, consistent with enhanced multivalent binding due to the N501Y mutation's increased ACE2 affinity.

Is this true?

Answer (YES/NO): NO